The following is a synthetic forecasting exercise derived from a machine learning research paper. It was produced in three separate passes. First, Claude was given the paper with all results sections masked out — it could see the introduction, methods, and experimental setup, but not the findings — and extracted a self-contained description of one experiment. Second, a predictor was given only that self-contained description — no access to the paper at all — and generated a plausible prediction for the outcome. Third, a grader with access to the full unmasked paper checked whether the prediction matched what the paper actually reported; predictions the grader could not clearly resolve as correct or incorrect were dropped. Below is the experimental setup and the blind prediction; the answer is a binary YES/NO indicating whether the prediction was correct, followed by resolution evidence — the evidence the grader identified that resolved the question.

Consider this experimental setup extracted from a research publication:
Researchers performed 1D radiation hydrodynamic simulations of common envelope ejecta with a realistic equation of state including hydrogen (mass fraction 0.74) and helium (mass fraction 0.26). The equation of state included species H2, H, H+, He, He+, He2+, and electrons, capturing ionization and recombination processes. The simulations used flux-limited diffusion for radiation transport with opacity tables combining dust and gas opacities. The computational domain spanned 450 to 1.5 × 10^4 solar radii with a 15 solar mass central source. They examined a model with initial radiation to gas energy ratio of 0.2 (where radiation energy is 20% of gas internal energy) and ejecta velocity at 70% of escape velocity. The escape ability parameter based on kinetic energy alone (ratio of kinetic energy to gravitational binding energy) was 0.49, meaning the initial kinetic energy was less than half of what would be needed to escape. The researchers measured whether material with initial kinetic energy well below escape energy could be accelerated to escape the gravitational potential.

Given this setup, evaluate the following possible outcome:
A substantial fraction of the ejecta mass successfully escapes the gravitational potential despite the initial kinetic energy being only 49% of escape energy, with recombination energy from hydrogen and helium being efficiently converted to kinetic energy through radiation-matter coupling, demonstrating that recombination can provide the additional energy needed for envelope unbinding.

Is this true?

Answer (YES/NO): NO